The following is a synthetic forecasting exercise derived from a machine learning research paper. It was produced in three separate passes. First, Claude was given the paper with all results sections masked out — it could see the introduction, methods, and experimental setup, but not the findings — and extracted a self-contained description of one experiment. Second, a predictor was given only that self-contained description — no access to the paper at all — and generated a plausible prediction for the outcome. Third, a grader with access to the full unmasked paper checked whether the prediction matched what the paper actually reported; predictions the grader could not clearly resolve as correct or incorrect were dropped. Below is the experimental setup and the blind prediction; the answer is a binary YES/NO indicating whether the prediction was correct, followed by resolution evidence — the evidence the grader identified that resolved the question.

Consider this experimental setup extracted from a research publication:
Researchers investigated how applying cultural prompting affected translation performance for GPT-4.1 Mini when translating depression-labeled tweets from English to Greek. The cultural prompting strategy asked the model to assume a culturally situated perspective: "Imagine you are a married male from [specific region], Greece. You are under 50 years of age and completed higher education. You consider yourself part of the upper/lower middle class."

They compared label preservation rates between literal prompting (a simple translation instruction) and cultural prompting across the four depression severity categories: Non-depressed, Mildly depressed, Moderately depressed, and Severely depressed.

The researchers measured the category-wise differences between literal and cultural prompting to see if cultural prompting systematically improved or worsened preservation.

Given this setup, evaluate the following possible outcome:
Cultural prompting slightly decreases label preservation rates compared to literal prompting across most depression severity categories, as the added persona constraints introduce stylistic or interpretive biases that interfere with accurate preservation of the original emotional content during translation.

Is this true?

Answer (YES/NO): NO